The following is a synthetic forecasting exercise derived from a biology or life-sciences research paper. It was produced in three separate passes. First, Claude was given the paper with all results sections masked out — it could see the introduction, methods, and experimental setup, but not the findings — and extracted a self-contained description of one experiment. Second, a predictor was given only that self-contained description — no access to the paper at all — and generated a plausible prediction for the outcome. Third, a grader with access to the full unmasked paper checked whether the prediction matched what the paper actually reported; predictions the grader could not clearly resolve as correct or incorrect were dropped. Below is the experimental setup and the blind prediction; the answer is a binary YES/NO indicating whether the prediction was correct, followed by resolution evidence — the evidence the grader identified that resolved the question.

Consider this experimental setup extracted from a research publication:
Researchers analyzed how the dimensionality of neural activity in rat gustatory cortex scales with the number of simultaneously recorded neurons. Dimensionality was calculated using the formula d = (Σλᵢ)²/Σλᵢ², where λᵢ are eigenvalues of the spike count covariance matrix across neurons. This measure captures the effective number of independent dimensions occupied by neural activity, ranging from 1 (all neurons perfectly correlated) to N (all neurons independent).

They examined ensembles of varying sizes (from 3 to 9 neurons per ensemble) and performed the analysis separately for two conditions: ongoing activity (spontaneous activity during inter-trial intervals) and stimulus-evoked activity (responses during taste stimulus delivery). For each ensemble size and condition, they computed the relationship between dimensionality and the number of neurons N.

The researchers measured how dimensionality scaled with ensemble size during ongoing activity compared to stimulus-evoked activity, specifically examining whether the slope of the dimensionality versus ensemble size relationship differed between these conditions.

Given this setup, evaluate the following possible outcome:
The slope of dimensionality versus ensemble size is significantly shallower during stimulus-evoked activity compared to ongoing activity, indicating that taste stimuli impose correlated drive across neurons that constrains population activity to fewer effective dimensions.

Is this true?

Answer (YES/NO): YES